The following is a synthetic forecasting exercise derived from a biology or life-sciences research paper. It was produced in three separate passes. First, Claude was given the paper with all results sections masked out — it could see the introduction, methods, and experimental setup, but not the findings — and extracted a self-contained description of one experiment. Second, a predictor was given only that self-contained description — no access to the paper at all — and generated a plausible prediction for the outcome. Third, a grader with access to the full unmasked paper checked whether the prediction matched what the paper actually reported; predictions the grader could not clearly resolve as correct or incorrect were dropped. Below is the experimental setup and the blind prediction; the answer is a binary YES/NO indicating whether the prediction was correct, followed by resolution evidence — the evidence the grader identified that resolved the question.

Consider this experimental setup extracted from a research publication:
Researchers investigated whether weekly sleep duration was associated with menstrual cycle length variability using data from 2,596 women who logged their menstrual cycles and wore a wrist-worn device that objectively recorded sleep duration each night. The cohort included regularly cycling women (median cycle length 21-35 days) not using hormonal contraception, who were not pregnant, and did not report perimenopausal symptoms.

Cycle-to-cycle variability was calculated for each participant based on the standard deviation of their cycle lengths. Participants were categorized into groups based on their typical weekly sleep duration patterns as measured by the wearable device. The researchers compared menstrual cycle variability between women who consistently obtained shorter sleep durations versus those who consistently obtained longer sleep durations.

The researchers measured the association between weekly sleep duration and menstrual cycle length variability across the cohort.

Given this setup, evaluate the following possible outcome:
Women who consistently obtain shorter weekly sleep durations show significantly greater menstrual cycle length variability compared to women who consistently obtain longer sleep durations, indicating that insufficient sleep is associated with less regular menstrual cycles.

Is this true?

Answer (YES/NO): YES